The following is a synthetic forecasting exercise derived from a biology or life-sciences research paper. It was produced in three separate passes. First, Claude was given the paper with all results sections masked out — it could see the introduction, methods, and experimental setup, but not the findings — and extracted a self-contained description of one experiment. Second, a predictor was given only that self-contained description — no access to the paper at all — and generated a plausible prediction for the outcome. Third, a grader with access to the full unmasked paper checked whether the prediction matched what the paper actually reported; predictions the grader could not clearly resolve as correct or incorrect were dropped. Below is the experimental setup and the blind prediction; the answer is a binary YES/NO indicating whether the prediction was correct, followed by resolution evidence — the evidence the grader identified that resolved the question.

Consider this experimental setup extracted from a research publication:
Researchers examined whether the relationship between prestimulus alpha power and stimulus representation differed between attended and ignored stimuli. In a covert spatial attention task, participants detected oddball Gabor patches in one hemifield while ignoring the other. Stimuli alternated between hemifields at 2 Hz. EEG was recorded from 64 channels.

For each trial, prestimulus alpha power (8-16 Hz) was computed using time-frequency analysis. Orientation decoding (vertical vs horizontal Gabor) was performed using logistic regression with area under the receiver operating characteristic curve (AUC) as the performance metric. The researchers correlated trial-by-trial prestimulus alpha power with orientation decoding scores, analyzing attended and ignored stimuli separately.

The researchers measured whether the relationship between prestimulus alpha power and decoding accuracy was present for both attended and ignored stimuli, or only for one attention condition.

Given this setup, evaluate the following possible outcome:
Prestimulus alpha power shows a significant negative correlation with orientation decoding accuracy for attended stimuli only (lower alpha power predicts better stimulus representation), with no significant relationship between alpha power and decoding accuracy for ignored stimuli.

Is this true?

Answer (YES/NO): YES